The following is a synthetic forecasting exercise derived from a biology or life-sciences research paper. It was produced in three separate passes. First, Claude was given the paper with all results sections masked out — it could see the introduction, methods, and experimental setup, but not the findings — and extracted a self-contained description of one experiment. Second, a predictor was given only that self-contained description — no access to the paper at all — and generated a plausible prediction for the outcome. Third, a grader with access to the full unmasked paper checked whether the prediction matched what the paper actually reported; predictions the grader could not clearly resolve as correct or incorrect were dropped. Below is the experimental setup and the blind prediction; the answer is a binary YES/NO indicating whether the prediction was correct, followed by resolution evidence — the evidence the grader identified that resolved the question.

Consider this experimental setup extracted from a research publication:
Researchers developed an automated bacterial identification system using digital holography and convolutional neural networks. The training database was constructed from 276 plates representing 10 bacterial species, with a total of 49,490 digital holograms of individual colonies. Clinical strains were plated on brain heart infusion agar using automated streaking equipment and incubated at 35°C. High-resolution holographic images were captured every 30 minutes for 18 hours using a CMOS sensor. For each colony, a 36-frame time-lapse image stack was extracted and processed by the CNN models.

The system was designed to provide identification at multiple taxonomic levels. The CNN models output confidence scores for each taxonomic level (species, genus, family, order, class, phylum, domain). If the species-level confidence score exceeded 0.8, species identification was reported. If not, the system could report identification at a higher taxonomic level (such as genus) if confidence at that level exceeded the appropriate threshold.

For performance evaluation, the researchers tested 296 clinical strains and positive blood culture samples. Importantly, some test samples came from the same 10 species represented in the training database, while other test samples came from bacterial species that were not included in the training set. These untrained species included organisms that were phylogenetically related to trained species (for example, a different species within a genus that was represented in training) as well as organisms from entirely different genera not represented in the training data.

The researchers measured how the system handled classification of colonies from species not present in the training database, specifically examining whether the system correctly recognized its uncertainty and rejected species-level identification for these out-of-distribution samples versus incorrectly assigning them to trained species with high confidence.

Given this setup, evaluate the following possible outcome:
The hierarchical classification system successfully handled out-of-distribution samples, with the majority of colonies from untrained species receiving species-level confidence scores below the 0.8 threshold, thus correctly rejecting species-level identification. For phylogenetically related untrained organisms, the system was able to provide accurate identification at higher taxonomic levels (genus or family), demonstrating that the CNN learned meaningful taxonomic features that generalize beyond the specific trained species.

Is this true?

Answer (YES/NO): YES